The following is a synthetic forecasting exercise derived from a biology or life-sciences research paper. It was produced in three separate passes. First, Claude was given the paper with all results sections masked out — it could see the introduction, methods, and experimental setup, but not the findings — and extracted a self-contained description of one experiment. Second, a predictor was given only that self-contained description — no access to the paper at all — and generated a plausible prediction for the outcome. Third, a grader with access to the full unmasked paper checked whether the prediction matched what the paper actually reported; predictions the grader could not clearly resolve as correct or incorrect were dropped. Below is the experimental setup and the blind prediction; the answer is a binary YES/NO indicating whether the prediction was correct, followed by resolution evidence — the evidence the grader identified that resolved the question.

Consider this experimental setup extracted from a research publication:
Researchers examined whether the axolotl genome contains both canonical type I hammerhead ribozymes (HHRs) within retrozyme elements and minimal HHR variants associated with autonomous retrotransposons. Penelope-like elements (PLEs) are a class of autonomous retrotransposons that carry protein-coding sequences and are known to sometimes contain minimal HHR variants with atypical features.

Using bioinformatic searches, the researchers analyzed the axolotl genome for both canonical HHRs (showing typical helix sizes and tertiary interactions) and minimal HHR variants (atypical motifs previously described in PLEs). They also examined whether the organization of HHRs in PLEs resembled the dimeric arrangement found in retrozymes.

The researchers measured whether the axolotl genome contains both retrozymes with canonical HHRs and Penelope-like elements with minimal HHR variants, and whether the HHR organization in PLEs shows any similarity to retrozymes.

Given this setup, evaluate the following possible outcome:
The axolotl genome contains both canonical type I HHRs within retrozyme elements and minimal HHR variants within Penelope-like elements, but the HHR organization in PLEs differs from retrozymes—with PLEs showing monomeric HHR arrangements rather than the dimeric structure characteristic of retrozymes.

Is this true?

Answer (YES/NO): NO